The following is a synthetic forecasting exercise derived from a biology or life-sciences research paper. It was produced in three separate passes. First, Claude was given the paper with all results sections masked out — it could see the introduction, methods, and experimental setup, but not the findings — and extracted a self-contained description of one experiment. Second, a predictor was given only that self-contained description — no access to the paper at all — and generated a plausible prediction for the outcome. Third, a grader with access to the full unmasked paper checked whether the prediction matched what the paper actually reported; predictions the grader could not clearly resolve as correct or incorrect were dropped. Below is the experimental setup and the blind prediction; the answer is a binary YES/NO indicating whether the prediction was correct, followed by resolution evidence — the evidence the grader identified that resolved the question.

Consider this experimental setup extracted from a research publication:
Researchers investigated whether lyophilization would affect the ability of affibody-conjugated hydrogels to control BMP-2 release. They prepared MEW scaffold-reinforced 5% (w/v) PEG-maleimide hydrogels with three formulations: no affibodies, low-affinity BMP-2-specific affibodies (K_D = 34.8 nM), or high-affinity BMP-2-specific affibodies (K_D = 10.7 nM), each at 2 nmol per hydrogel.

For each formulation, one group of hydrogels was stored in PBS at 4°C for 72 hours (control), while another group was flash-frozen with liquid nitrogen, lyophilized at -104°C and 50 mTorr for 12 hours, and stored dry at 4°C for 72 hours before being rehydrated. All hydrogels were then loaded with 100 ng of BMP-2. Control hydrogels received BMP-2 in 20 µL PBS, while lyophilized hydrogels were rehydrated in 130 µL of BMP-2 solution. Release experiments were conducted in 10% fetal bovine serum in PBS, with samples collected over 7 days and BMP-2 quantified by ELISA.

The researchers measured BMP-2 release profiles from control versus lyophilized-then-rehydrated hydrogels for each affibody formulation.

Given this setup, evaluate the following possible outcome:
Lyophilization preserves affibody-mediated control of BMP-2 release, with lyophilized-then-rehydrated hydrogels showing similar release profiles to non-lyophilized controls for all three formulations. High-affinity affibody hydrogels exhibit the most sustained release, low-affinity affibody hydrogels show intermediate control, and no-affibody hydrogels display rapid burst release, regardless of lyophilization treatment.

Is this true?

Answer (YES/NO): NO